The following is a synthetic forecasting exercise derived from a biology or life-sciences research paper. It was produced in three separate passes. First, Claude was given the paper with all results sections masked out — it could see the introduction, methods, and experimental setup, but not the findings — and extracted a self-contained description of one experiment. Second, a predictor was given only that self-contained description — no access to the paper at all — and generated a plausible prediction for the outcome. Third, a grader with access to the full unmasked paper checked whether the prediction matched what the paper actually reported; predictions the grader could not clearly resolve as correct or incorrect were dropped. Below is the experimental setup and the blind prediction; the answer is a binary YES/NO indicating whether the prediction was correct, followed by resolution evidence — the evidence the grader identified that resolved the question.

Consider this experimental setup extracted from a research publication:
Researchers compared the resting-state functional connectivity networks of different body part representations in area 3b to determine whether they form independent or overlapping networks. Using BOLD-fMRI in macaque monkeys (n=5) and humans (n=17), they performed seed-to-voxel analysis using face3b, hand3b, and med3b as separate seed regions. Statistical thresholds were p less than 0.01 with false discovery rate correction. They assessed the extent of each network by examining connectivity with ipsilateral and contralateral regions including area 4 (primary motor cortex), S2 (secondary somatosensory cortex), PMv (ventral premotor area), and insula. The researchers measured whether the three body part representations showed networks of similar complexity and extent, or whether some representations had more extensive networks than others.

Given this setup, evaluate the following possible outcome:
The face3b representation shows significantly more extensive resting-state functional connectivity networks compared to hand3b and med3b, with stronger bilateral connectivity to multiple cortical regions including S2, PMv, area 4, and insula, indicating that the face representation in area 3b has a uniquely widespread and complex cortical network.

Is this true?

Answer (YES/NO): YES